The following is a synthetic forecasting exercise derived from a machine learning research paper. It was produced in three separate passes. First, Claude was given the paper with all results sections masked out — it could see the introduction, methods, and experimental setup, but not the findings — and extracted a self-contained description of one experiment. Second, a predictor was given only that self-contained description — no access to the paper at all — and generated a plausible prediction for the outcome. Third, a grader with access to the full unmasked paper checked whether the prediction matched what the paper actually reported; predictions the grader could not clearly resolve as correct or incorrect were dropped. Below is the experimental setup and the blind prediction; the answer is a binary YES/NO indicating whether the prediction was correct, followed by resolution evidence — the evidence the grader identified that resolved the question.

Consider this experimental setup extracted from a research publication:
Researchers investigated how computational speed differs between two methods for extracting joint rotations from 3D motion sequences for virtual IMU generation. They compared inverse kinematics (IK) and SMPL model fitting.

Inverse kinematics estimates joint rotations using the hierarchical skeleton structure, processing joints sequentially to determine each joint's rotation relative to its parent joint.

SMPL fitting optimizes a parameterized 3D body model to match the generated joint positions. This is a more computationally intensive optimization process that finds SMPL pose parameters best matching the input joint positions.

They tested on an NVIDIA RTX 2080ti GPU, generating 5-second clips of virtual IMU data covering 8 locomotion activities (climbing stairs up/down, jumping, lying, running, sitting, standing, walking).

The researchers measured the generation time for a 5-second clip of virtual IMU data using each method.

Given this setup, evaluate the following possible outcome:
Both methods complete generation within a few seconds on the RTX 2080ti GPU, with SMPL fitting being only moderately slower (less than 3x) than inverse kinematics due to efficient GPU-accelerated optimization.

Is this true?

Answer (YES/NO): NO